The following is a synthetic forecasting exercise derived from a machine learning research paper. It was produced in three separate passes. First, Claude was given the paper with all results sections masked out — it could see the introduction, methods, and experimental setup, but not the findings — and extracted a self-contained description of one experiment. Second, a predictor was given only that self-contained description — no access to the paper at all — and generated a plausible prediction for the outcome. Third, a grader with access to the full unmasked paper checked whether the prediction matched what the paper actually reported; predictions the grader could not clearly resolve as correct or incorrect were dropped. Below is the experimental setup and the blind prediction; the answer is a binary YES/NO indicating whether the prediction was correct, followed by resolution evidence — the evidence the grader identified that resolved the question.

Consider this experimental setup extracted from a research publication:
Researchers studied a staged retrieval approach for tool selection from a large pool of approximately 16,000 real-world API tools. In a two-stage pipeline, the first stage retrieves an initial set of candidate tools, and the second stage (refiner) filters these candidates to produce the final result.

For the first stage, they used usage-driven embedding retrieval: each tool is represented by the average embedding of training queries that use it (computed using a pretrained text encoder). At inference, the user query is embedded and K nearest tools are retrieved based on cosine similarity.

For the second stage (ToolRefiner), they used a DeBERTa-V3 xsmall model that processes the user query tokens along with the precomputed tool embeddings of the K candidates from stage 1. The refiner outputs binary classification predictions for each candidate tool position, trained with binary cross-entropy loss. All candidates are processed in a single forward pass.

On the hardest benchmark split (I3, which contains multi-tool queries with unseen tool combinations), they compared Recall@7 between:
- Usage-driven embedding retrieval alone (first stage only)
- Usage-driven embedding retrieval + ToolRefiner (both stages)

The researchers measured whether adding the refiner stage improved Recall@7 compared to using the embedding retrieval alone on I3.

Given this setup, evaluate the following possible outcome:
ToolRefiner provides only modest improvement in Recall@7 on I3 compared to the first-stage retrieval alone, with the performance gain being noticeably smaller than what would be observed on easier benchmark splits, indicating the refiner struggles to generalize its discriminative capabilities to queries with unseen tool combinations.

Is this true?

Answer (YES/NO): NO